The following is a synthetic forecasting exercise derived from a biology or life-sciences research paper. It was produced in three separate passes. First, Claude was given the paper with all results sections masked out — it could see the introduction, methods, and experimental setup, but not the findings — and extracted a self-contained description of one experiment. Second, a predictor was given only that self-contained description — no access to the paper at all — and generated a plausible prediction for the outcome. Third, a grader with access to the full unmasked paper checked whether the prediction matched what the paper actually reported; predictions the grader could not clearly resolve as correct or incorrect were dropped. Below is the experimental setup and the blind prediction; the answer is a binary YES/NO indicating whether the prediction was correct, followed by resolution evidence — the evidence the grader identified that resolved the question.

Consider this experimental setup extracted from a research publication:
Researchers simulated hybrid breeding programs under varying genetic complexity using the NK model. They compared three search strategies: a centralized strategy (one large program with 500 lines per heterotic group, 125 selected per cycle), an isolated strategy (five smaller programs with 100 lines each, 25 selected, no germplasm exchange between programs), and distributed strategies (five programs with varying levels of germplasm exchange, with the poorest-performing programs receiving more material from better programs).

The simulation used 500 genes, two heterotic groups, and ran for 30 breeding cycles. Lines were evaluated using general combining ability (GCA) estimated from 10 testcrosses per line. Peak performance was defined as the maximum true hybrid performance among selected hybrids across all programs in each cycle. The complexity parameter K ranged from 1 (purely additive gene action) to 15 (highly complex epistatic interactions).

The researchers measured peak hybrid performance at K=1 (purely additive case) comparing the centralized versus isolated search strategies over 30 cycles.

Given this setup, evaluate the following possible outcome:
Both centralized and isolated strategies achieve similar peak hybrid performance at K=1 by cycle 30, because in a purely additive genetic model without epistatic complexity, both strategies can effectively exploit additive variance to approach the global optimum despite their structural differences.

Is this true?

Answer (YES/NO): NO